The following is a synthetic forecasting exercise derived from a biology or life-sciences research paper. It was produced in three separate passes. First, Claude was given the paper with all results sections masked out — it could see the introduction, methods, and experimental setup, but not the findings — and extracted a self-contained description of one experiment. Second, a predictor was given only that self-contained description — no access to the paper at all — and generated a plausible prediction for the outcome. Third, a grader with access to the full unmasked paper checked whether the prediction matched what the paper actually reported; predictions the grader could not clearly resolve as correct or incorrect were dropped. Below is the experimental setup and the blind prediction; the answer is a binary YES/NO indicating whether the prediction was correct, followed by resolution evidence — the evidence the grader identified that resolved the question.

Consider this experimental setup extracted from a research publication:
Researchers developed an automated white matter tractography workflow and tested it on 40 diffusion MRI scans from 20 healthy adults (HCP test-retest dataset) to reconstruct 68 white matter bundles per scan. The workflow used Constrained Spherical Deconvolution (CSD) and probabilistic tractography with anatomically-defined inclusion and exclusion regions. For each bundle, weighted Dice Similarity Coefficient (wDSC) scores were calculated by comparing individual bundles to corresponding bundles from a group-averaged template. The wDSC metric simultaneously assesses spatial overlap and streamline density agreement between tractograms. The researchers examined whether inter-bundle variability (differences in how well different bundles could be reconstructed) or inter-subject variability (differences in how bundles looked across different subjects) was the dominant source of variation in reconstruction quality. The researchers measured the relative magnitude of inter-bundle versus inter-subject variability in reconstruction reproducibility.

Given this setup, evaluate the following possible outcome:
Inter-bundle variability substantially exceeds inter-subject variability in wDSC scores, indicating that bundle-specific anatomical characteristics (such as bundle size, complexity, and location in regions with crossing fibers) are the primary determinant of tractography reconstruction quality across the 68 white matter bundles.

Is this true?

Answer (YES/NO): YES